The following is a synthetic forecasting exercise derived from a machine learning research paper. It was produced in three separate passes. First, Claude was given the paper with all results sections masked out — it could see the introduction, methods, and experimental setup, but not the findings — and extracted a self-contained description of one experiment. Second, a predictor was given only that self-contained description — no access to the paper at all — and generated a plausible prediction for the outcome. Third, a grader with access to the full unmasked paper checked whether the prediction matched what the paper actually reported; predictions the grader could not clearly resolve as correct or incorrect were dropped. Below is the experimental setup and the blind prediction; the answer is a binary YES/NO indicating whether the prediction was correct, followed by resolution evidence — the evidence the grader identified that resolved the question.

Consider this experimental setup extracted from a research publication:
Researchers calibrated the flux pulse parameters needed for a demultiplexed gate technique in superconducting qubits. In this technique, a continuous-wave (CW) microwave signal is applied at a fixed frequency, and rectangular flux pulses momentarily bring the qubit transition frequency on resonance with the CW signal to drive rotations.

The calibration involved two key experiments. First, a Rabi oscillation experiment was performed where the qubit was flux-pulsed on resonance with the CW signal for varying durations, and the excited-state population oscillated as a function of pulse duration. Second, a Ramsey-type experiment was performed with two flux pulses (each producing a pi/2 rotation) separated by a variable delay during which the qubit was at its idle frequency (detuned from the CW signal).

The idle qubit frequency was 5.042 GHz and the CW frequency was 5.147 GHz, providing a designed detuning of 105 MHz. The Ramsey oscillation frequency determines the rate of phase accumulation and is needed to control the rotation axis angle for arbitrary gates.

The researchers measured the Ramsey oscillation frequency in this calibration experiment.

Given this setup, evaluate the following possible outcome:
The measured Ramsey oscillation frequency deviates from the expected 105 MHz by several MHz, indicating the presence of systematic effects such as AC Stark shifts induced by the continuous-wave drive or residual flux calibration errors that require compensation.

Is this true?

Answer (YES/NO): NO